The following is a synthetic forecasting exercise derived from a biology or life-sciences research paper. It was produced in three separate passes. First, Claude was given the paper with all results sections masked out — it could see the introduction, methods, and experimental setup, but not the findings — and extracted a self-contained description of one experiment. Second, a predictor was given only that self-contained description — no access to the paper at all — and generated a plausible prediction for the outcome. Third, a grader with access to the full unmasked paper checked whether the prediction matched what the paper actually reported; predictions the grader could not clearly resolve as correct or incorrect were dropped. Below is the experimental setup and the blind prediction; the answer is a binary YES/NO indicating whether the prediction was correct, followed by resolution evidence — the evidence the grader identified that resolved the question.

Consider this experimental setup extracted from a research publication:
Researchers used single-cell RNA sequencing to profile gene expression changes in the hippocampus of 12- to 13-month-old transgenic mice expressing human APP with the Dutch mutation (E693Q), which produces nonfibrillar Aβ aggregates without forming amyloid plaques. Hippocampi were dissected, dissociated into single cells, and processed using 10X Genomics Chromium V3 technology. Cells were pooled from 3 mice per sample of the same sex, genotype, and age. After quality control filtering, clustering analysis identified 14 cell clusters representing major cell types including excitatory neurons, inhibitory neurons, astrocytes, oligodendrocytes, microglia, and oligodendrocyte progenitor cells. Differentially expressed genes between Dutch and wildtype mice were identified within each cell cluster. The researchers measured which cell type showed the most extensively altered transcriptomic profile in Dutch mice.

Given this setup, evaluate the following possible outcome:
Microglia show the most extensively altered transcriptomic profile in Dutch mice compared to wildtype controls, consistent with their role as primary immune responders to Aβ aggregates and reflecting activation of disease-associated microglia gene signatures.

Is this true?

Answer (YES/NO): NO